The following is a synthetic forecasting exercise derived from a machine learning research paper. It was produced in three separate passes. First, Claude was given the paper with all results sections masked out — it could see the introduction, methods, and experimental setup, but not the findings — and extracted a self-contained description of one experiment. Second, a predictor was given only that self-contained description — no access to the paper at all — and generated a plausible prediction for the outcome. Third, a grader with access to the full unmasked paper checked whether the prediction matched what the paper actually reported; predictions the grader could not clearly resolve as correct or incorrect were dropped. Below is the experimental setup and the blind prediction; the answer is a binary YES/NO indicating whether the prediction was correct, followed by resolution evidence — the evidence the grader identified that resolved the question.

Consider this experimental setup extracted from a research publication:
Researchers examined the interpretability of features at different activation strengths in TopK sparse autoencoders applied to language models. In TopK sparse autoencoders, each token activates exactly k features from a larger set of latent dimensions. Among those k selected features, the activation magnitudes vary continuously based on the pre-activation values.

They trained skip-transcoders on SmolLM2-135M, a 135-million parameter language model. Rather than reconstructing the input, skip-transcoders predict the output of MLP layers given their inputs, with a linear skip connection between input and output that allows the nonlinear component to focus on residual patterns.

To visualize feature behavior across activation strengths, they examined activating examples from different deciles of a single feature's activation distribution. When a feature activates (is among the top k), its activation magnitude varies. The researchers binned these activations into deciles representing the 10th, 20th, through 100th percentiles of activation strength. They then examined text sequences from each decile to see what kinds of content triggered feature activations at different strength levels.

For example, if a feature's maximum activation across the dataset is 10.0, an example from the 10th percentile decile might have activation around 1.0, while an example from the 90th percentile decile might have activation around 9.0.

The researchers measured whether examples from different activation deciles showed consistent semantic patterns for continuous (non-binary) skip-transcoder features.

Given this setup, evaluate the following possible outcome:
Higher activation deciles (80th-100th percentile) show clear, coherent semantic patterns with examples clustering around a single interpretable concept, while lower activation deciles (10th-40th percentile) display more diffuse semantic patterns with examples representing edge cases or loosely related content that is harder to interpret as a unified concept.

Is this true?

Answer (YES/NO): YES